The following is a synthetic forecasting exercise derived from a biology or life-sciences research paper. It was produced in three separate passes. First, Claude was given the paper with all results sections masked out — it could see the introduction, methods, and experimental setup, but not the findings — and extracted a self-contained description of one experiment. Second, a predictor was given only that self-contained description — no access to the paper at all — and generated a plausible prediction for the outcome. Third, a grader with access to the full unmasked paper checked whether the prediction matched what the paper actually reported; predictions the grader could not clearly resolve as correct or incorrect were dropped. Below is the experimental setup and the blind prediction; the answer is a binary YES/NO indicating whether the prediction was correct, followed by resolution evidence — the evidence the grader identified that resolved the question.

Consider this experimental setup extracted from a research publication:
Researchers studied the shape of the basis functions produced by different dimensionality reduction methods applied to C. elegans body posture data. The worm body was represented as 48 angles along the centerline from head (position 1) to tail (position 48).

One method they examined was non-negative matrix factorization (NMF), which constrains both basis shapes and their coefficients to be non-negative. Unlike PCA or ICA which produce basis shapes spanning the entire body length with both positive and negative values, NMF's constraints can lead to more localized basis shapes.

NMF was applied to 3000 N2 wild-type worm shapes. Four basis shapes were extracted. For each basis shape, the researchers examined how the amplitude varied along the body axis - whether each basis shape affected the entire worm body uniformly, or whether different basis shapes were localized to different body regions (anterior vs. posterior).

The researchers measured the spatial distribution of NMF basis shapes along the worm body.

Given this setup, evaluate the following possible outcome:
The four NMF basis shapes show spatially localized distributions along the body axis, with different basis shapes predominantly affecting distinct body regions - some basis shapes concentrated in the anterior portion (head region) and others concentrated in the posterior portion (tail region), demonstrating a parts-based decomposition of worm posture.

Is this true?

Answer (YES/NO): YES